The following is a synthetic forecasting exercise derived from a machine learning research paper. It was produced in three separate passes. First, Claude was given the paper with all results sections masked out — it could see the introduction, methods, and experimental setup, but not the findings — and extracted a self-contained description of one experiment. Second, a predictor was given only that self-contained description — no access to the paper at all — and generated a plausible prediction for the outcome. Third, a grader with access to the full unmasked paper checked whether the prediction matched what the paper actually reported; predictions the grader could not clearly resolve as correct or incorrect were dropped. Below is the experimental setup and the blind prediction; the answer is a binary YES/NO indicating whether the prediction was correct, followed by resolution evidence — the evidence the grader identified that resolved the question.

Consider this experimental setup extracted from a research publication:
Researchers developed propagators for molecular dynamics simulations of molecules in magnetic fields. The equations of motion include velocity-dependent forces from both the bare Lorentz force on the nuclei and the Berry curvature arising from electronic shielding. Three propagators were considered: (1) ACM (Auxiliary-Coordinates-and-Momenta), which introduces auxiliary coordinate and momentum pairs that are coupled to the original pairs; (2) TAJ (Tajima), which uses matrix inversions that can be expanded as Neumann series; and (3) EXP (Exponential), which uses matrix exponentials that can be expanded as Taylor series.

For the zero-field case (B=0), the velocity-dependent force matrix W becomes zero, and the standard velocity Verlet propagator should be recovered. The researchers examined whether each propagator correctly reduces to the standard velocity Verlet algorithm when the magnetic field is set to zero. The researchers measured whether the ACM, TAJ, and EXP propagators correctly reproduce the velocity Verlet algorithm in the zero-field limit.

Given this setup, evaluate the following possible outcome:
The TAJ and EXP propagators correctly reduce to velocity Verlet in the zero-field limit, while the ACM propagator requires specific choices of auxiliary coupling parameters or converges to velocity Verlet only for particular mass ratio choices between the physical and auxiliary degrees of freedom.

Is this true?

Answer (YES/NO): NO